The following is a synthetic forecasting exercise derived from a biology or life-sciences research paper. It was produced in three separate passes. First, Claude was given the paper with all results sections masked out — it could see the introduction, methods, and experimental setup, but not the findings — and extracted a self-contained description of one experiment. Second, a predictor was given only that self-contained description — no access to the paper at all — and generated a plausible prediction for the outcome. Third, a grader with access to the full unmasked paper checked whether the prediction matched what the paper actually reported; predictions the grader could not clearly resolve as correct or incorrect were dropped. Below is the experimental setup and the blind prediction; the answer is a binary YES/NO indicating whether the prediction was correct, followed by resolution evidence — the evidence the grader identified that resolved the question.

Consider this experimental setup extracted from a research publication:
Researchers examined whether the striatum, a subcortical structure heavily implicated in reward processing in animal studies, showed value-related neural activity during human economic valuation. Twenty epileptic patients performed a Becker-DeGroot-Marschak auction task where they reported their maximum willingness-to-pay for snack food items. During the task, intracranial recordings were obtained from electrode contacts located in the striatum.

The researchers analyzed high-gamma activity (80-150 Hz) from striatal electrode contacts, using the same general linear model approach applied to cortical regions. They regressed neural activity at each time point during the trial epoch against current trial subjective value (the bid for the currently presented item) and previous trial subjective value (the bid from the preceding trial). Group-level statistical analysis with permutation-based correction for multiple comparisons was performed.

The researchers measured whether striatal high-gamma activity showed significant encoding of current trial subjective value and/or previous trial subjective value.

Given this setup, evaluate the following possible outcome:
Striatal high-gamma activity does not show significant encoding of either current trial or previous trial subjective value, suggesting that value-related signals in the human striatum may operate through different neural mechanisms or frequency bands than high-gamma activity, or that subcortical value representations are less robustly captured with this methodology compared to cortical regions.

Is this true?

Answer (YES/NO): YES